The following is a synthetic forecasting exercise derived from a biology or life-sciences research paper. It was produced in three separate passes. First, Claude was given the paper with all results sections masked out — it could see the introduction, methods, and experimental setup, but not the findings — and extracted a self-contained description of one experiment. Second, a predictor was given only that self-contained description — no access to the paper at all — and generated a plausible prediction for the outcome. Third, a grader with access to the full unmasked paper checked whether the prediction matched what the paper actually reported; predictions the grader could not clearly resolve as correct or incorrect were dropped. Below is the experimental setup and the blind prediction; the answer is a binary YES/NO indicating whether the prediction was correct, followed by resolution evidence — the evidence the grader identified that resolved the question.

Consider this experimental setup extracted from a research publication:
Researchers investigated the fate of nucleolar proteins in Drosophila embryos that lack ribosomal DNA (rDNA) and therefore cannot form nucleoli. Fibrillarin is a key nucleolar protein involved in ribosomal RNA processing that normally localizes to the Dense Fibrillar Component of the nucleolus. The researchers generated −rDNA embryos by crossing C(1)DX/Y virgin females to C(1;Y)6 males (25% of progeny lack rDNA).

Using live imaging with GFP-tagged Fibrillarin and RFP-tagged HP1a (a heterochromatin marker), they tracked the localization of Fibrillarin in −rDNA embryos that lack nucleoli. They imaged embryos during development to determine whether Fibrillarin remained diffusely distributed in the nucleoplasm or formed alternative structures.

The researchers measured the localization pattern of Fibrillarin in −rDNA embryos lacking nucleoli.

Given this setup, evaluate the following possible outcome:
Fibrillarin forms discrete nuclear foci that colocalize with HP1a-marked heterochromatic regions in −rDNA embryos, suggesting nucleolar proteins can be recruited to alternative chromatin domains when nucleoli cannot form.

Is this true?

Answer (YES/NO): NO